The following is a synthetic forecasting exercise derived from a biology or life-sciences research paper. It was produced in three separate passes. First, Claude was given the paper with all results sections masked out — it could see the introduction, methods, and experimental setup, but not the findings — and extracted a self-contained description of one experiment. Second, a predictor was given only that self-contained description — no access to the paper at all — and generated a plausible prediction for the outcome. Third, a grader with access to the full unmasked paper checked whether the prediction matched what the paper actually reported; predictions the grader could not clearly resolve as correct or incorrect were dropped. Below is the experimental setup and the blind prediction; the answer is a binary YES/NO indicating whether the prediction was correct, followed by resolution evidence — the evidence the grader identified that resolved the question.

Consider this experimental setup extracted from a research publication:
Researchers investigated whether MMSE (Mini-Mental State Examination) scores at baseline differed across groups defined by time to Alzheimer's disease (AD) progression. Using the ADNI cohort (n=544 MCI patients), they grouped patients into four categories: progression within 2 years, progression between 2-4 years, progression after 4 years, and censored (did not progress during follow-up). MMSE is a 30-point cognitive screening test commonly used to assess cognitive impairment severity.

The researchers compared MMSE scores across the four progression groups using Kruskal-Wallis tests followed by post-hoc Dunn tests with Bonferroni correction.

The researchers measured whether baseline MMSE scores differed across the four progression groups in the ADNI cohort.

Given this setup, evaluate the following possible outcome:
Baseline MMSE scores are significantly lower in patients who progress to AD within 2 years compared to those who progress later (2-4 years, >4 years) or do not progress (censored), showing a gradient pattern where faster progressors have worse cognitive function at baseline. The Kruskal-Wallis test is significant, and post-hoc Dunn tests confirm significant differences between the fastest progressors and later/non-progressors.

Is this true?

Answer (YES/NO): YES